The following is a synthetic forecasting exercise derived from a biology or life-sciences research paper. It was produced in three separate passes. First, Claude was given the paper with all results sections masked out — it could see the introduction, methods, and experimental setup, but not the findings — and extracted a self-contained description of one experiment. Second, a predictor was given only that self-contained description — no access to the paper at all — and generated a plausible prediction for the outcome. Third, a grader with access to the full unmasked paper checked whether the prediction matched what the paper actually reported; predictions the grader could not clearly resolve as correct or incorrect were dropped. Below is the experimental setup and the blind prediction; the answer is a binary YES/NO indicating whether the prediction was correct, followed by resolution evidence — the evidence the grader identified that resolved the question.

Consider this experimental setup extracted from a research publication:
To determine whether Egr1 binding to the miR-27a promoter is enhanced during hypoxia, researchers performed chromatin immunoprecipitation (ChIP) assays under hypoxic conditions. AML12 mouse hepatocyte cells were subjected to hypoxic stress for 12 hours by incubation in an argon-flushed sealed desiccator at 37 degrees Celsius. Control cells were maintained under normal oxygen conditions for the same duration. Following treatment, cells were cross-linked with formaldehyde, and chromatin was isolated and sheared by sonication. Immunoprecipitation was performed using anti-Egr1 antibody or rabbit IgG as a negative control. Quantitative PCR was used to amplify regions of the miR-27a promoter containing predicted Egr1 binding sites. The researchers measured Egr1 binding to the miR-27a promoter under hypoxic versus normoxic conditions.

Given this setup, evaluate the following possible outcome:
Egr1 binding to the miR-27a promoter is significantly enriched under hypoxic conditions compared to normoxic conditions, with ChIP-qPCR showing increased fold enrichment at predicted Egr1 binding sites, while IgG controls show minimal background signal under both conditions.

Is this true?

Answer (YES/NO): YES